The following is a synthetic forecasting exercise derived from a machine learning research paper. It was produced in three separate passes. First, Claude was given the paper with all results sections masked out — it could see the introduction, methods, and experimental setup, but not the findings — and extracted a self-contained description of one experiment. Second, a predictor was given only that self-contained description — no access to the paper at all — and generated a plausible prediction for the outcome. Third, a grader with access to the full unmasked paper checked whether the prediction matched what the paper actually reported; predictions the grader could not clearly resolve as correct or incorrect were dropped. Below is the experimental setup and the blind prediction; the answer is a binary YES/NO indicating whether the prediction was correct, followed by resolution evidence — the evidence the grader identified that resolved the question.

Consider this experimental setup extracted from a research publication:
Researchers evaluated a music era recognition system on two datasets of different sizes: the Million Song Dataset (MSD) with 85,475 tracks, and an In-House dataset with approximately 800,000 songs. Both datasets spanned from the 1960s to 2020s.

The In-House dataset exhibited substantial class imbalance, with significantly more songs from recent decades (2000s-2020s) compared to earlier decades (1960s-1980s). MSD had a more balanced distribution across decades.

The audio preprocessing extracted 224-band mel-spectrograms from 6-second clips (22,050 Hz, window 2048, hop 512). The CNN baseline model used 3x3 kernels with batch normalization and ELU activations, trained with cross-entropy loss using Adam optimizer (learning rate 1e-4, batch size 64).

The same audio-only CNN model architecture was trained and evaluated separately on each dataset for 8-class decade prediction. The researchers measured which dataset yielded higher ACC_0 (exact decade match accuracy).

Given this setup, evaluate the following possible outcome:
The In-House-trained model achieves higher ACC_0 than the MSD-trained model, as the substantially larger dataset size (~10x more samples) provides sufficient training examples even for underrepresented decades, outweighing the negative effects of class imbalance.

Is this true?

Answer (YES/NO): NO